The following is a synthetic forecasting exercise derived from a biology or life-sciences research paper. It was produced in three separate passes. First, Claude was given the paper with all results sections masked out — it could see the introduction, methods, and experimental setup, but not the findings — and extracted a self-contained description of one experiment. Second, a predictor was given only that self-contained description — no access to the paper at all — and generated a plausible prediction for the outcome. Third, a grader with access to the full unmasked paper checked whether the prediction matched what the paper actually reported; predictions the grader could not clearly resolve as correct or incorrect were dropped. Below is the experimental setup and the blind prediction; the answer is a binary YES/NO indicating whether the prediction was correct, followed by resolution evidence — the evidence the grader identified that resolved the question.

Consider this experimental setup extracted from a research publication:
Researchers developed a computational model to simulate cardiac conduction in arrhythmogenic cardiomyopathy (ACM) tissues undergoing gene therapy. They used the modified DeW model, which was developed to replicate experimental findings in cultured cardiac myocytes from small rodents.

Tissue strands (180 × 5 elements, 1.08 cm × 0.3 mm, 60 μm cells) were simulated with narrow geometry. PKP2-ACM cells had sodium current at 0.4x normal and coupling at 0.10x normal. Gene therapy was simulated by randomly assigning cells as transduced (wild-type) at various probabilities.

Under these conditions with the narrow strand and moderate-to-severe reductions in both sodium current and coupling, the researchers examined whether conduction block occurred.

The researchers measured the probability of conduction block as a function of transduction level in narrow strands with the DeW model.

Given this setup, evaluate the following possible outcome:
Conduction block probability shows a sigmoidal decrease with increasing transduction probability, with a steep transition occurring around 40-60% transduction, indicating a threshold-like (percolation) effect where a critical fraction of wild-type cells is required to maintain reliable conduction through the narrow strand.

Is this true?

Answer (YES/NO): NO